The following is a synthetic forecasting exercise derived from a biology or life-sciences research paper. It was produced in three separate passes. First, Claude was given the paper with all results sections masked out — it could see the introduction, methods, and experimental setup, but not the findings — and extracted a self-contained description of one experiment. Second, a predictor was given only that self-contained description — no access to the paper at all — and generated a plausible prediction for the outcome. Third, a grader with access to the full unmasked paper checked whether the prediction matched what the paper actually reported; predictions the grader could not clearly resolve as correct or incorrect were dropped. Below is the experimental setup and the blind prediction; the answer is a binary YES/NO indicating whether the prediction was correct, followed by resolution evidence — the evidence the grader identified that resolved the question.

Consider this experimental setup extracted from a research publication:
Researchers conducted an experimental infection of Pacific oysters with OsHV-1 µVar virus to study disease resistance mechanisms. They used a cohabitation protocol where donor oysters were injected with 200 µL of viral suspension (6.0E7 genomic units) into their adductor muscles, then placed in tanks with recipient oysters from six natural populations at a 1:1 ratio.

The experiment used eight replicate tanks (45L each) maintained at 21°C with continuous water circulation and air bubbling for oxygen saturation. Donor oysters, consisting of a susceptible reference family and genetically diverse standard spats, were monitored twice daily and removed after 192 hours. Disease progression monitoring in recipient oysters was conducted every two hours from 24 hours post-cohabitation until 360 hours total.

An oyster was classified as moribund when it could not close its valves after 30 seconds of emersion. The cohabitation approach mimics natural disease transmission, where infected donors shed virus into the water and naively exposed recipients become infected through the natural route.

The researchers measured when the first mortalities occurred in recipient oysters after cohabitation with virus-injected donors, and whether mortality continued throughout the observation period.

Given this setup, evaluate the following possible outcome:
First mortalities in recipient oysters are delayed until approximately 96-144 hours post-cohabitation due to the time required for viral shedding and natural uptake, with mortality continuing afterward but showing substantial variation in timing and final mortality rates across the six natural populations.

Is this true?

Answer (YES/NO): NO